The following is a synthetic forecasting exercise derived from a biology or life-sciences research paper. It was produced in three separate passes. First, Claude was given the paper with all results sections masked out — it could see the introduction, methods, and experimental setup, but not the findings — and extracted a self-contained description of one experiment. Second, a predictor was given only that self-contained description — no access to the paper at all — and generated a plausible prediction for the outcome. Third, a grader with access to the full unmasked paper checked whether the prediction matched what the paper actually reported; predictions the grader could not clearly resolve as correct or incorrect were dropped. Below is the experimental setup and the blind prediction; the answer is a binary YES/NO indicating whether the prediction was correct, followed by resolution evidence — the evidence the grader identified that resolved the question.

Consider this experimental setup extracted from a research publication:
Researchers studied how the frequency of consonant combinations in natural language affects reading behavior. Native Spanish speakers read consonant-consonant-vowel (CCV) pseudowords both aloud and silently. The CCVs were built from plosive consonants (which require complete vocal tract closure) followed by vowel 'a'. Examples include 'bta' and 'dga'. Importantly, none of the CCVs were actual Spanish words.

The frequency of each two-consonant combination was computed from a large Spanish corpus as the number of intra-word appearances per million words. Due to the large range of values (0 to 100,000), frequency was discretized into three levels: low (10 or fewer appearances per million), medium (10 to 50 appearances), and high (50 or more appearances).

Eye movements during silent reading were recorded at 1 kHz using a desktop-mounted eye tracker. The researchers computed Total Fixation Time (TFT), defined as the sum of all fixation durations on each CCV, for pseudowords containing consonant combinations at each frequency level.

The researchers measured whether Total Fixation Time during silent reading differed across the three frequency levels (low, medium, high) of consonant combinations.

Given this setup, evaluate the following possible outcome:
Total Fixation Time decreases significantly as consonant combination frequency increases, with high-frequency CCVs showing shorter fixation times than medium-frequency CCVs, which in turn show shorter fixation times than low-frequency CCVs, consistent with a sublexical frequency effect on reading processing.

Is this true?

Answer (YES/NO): NO